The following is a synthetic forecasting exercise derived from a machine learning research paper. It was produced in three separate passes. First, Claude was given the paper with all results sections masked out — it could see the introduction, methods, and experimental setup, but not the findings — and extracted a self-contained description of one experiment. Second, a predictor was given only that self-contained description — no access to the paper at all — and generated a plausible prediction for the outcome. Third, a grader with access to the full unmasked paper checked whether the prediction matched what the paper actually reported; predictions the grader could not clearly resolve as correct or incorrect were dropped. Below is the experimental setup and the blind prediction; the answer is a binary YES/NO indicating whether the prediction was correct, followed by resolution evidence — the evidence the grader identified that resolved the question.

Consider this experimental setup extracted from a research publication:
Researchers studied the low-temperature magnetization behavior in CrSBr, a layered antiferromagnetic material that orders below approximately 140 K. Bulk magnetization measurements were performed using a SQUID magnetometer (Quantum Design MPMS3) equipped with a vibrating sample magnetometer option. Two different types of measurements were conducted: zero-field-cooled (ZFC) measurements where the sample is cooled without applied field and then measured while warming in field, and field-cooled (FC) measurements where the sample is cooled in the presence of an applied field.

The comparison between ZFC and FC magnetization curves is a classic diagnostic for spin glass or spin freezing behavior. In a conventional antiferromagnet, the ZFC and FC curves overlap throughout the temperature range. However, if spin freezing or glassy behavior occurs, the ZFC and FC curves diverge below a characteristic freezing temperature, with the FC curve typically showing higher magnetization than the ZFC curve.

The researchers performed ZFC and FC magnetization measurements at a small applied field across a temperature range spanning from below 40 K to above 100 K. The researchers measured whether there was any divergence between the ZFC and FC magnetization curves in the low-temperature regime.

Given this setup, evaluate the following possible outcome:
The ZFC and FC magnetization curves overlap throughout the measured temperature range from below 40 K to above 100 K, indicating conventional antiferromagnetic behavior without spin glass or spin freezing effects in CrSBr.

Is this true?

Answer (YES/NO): NO